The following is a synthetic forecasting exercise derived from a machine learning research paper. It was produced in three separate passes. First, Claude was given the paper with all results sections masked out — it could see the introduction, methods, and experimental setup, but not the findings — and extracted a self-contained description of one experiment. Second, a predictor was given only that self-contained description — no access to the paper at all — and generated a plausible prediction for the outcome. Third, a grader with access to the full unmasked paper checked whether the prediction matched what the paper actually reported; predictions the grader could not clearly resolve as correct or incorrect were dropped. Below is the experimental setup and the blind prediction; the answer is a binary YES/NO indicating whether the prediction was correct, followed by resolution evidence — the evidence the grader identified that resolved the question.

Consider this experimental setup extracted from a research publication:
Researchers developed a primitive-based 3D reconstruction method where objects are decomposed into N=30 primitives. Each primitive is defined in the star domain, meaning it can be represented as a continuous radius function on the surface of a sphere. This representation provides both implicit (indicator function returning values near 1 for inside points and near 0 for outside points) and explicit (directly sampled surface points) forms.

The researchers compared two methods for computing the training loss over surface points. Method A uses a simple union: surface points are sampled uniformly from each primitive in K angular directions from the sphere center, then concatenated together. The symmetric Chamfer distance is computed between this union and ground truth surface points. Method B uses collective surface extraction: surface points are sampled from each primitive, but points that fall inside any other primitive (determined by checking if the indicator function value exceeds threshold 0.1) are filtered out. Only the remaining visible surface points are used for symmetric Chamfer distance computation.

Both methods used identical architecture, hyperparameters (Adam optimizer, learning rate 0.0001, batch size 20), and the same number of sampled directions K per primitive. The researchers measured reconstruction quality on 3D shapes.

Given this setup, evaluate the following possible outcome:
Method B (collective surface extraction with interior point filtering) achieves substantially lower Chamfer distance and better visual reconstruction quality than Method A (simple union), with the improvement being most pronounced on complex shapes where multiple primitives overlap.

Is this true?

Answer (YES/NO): NO